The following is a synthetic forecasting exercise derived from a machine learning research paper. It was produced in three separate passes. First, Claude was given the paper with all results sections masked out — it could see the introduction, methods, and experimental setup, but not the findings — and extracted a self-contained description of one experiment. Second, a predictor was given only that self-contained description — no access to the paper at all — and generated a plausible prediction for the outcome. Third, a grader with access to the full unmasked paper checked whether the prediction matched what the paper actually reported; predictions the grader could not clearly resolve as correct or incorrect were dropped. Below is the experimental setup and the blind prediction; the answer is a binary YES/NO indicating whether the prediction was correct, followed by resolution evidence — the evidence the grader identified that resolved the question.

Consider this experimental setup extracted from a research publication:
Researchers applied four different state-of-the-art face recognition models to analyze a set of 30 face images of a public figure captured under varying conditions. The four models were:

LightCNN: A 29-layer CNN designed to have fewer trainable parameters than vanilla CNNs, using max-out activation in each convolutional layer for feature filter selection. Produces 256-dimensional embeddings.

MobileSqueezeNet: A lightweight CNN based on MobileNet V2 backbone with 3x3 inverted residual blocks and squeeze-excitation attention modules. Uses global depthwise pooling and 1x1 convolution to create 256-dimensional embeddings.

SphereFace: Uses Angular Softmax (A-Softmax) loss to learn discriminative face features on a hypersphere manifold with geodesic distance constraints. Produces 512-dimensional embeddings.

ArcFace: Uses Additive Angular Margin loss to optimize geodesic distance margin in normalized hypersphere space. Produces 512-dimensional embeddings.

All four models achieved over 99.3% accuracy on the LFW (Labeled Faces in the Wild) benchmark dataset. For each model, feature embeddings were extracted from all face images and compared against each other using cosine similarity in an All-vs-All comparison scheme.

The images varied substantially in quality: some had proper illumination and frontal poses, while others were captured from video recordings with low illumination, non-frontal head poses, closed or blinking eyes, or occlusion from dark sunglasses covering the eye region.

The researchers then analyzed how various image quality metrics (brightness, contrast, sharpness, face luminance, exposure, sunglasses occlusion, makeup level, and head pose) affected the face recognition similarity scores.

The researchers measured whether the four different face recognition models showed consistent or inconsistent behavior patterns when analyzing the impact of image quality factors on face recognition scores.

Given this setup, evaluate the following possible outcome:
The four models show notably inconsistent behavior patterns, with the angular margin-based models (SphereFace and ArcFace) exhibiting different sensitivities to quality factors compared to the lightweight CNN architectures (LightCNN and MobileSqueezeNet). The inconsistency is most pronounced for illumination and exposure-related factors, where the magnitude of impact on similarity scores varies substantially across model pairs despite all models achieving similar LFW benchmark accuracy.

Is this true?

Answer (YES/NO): NO